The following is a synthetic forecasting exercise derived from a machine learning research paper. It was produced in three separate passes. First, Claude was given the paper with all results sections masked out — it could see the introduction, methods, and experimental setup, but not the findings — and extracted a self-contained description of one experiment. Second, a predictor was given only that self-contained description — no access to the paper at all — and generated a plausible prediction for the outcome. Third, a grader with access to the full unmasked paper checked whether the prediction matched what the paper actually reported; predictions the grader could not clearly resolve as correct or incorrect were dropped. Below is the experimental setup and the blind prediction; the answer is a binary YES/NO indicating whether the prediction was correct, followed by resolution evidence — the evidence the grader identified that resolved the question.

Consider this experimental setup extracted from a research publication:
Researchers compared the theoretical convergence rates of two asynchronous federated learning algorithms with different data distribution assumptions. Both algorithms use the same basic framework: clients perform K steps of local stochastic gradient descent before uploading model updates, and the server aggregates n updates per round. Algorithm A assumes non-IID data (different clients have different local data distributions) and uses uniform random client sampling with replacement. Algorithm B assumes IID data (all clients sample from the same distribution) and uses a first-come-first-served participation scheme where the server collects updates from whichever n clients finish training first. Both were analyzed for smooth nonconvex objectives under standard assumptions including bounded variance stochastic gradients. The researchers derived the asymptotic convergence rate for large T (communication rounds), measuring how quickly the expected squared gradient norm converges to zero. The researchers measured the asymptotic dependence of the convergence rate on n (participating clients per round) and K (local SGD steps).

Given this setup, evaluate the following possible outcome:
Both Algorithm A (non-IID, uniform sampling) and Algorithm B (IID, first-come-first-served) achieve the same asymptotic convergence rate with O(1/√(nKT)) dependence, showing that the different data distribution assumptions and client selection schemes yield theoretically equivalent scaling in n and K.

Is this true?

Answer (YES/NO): NO